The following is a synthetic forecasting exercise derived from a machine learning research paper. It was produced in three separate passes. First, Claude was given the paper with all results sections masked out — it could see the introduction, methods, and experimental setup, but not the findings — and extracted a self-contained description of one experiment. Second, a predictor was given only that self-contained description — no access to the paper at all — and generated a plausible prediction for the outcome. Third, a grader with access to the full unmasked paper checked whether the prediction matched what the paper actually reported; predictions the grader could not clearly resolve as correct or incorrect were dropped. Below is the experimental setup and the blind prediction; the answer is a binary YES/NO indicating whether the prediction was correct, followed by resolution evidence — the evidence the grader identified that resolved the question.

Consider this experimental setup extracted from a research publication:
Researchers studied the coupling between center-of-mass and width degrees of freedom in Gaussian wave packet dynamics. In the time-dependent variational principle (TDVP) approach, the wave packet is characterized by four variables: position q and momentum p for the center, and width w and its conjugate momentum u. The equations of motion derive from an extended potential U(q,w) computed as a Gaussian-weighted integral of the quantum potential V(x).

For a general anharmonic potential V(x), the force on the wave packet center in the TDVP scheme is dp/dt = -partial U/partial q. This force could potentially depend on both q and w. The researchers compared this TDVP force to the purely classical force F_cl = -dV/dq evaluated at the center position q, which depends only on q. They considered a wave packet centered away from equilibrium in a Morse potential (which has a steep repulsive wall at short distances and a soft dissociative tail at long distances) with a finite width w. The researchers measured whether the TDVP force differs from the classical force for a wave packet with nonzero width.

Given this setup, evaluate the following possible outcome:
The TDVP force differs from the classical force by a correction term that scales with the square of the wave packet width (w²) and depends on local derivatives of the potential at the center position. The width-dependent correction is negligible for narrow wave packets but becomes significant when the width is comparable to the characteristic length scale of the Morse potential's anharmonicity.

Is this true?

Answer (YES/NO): YES